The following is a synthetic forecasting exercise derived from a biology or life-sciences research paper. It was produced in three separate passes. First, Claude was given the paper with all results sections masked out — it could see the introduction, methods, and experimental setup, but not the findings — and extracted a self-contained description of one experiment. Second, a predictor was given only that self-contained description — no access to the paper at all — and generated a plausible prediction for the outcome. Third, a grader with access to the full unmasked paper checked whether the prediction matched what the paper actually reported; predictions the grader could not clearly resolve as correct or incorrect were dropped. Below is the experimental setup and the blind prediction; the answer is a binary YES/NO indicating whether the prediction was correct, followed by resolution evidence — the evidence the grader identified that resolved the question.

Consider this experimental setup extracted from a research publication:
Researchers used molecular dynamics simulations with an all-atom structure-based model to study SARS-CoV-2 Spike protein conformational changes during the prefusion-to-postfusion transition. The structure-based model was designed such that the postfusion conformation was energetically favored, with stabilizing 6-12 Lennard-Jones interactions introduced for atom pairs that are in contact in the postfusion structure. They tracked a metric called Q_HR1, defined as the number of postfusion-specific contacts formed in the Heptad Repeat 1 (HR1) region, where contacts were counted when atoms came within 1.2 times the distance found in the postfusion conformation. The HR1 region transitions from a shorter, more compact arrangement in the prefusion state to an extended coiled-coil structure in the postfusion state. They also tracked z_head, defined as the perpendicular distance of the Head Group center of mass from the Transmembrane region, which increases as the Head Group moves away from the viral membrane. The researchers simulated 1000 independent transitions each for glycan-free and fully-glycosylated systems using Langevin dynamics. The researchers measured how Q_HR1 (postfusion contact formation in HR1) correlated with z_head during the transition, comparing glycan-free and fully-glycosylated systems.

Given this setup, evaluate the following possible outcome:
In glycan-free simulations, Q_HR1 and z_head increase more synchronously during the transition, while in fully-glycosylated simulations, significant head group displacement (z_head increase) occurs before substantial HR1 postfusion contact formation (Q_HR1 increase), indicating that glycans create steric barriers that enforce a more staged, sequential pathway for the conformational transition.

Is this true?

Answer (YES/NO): NO